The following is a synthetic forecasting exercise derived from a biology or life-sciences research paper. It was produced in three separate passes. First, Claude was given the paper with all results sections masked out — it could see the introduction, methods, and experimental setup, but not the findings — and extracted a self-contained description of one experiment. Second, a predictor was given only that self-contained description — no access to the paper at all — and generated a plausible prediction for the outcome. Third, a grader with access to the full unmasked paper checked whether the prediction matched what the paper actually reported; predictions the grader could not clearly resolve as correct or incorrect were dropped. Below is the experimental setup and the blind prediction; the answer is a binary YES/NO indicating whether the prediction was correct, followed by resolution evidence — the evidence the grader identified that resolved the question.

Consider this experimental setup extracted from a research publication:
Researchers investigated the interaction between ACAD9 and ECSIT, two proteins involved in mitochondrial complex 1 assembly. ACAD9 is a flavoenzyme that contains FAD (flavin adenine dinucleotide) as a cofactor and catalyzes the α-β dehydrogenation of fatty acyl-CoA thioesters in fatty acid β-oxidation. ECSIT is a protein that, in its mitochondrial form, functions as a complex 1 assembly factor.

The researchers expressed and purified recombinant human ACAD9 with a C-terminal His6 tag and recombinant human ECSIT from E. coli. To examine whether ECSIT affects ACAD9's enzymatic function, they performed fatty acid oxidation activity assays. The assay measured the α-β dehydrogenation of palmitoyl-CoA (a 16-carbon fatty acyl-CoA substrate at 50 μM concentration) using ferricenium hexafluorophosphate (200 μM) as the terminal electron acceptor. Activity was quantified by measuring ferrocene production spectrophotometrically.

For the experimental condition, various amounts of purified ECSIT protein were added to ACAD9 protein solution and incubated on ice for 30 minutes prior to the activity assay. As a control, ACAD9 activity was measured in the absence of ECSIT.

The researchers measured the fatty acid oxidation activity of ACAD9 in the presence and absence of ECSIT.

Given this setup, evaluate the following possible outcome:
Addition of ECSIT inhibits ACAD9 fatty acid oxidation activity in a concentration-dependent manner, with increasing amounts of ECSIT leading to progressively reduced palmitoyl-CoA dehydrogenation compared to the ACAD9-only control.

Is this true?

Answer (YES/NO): YES